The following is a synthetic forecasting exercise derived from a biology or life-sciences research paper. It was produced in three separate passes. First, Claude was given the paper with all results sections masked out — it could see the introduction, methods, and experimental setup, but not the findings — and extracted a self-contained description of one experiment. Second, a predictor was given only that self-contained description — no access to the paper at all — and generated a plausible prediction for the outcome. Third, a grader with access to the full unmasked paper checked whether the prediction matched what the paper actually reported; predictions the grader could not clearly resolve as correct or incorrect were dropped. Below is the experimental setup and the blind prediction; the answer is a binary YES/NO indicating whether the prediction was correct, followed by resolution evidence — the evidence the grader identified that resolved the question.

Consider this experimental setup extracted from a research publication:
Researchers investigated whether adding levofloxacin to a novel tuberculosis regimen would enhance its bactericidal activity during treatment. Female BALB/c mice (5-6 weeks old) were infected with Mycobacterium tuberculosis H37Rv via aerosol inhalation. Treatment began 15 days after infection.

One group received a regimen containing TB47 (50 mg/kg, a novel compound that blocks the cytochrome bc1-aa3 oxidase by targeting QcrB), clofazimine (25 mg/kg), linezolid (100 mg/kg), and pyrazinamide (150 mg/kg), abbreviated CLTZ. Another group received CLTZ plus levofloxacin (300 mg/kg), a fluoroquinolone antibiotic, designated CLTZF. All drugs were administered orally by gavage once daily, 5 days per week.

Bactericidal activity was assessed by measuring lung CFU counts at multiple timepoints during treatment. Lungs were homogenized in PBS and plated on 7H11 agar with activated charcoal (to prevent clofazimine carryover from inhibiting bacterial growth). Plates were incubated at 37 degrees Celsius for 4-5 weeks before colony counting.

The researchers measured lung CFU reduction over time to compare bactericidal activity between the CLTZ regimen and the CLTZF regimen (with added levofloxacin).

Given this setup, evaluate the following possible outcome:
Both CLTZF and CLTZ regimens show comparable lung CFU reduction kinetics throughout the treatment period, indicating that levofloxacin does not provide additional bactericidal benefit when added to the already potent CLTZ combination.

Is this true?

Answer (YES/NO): YES